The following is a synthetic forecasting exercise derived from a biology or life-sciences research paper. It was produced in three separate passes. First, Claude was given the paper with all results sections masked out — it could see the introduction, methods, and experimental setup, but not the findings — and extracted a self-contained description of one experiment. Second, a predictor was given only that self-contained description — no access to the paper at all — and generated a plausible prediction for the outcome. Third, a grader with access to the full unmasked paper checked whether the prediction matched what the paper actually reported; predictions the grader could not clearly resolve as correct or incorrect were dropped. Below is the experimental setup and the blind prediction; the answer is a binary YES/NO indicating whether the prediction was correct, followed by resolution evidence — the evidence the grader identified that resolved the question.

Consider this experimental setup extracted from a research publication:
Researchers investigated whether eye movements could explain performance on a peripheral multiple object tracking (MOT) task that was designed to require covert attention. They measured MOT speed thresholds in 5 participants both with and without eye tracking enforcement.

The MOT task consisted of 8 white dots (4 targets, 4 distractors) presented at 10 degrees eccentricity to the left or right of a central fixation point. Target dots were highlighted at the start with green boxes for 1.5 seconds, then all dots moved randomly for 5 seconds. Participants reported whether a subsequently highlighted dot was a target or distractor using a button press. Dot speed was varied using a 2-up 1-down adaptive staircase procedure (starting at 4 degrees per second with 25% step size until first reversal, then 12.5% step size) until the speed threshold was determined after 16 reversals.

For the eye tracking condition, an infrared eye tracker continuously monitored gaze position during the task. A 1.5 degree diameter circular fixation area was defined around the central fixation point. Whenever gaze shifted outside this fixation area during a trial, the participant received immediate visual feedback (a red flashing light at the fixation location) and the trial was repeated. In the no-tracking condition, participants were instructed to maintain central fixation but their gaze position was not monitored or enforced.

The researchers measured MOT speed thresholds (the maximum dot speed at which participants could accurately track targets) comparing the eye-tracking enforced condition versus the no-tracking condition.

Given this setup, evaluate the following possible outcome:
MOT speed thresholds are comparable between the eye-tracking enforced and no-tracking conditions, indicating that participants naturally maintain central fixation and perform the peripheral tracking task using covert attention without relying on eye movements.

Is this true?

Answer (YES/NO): YES